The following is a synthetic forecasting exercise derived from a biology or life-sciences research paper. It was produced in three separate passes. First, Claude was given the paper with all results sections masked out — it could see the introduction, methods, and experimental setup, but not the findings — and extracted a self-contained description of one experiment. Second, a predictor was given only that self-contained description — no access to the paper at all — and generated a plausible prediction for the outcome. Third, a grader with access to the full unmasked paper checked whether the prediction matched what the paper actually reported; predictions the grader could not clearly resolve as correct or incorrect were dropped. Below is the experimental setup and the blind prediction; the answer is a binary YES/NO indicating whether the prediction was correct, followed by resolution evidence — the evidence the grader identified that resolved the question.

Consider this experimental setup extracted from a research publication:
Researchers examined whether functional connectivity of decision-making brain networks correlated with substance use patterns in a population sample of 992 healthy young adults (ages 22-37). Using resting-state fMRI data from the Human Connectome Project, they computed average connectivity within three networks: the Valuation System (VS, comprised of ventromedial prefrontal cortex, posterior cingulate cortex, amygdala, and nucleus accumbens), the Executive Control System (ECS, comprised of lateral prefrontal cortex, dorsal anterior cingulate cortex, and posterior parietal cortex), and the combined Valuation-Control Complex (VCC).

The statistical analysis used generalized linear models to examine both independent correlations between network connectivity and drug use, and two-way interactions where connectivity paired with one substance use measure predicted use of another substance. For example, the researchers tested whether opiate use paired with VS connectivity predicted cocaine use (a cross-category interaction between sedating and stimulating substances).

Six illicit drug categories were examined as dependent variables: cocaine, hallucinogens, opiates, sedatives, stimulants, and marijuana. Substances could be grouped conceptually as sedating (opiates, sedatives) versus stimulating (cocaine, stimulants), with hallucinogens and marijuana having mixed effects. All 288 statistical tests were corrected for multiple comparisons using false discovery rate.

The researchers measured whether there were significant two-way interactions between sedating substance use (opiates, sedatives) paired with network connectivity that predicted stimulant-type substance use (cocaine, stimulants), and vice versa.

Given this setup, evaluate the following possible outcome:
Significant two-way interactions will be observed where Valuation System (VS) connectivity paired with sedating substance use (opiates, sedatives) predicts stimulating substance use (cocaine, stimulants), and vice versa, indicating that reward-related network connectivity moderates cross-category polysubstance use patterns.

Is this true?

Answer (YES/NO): YES